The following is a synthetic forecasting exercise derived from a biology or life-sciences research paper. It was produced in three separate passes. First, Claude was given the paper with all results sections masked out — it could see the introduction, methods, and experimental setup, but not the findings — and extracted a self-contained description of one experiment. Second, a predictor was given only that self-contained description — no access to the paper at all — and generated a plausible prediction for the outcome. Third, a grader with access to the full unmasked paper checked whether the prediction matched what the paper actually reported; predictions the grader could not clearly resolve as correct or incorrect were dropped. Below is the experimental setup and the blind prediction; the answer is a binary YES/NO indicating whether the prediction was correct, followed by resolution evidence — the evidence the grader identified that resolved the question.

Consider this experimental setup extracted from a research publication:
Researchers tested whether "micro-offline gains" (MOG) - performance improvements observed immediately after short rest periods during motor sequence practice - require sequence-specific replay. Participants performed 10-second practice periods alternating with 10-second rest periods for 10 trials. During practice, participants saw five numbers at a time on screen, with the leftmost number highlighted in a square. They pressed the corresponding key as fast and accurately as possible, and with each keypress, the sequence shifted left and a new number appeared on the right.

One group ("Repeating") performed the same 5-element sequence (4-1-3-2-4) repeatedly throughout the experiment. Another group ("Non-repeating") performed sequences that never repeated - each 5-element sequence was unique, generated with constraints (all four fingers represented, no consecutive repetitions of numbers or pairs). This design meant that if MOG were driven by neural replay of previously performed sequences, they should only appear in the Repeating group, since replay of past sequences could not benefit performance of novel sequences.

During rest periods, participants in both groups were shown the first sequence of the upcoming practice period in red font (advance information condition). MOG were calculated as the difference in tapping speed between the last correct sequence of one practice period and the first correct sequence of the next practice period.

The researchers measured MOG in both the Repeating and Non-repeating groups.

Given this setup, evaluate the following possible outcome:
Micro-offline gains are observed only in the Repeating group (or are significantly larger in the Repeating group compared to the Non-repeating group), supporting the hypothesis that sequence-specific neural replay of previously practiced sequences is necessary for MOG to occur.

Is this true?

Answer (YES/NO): NO